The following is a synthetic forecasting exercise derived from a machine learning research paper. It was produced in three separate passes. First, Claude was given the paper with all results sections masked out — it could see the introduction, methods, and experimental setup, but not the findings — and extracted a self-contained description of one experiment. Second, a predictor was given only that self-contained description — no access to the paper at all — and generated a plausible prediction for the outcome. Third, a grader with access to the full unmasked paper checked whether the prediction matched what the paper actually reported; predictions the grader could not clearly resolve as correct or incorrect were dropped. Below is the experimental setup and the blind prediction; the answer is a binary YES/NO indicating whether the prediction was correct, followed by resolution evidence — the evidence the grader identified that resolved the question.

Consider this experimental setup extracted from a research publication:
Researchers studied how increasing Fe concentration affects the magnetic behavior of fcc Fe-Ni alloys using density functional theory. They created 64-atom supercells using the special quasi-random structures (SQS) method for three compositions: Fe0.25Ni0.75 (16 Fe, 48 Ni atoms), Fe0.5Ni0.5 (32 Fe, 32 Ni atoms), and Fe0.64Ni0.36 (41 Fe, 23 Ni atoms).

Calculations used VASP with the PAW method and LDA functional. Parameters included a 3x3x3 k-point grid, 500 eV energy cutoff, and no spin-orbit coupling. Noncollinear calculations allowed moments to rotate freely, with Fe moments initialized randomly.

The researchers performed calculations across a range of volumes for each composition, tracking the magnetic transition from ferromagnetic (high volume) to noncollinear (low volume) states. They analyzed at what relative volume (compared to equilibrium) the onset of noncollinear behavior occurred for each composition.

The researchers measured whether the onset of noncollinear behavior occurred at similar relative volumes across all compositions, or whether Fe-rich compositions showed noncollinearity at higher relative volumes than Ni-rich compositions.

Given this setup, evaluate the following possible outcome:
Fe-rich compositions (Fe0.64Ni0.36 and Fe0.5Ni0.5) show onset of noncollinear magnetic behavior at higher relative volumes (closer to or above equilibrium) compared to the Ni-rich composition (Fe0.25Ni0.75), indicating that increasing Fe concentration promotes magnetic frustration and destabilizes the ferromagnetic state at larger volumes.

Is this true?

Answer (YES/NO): YES